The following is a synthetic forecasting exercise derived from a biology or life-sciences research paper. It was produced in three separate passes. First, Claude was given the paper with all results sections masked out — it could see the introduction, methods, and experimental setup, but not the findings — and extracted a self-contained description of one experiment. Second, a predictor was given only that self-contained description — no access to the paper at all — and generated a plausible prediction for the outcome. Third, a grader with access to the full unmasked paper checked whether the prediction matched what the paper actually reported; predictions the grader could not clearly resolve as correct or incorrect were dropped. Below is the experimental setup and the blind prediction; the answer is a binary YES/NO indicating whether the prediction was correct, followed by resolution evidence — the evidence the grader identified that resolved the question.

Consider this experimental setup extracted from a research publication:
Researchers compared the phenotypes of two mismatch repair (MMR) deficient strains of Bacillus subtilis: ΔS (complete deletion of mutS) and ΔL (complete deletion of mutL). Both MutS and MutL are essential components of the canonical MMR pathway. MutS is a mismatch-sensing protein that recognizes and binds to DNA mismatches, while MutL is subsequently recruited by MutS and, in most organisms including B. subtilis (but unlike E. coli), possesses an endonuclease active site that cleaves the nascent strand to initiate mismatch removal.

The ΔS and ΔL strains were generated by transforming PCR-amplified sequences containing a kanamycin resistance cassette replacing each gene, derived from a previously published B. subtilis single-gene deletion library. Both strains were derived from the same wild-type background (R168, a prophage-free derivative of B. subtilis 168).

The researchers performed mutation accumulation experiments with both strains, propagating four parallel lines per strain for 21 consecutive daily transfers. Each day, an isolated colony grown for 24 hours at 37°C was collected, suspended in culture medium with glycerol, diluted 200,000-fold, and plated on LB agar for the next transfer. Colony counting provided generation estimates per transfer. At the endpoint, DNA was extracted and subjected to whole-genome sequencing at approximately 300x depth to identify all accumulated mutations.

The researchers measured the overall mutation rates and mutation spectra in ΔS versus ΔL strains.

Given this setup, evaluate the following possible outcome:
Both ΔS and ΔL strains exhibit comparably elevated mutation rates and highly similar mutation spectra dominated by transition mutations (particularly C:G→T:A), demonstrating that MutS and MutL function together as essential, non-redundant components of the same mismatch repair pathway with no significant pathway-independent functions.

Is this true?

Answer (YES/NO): YES